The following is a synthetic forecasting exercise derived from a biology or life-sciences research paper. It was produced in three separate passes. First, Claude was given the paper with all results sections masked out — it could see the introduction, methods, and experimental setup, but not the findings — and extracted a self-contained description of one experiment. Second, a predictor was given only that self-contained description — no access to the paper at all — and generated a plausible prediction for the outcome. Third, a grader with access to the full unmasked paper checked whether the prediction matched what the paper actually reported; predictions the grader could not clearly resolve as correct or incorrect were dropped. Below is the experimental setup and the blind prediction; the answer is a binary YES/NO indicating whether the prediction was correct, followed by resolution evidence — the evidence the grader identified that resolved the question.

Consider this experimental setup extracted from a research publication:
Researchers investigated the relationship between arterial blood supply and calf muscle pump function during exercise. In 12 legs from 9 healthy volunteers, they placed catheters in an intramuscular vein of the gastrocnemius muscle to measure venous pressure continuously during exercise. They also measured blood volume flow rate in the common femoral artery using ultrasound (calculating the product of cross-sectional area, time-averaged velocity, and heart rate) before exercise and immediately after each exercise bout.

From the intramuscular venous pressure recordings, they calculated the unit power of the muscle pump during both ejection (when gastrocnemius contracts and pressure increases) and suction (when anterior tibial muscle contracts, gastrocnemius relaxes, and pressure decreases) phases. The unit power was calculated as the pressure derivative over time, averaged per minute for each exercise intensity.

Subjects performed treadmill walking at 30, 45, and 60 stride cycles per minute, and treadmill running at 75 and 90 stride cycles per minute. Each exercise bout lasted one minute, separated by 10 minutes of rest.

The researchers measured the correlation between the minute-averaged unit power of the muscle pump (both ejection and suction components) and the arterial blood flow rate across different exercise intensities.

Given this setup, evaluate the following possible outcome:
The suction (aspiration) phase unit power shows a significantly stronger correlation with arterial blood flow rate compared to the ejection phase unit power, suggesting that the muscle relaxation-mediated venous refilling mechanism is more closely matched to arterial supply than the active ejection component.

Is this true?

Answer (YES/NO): NO